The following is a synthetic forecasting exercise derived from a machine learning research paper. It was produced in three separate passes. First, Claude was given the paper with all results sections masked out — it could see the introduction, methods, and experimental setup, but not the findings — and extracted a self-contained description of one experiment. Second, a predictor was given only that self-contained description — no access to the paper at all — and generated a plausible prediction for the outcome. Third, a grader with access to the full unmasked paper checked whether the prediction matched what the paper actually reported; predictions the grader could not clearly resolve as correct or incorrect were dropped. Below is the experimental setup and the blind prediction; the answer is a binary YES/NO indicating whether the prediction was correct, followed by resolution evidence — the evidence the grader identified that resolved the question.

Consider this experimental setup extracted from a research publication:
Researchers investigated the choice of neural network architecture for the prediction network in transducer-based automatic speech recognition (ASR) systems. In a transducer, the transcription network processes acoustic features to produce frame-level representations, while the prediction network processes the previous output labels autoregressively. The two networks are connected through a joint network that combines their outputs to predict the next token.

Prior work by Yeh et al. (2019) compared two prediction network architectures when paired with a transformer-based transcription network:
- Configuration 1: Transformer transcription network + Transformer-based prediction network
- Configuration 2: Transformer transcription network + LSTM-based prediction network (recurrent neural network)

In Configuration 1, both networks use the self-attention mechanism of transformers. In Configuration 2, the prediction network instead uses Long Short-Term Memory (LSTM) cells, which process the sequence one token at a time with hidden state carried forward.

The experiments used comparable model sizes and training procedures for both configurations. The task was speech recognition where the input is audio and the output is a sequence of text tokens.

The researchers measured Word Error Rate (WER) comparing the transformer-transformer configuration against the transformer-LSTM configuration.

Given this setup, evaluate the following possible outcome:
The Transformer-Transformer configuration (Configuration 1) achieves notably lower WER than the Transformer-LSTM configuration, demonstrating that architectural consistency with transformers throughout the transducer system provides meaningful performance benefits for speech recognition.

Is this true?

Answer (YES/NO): NO